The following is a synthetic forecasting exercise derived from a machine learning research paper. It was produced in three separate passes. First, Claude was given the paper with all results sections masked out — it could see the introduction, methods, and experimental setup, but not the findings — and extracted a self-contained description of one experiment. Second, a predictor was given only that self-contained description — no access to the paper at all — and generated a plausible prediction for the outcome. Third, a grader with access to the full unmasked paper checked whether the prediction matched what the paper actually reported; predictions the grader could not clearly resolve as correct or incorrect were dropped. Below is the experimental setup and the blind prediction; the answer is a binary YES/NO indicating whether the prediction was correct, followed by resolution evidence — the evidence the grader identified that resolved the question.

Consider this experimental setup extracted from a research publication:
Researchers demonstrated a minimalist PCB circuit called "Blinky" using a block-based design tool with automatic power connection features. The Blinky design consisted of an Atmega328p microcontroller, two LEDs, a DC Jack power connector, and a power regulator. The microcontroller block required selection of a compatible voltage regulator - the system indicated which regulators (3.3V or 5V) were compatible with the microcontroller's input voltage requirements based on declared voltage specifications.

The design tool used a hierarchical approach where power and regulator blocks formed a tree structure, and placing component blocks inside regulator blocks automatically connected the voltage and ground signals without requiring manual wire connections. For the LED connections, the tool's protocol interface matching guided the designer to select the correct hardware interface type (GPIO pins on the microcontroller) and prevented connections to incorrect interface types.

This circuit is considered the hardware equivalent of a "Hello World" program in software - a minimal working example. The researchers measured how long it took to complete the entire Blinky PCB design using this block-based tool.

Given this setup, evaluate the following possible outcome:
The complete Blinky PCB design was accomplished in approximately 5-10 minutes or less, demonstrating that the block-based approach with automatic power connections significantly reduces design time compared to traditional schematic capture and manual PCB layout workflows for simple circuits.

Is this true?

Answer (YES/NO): YES